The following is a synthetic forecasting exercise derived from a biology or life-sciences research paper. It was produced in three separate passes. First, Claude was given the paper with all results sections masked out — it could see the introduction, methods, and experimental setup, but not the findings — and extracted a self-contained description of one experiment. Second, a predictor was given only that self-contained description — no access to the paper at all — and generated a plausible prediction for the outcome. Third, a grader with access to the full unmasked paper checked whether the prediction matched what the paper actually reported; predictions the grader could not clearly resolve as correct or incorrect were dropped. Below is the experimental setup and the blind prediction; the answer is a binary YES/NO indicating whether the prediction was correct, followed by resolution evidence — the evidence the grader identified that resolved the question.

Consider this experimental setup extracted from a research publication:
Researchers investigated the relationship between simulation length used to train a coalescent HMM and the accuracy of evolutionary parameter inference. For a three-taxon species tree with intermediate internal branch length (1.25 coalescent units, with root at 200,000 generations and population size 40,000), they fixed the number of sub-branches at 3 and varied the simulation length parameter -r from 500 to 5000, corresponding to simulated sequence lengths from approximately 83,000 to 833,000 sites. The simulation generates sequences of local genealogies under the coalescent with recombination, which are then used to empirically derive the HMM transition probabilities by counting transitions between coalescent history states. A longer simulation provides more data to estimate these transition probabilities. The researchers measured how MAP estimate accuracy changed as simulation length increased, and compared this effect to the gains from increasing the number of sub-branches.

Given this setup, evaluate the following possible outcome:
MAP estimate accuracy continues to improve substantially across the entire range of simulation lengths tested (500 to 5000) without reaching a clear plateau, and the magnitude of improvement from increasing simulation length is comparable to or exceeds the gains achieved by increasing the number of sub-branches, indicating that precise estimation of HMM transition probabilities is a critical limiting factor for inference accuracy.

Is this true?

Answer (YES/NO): NO